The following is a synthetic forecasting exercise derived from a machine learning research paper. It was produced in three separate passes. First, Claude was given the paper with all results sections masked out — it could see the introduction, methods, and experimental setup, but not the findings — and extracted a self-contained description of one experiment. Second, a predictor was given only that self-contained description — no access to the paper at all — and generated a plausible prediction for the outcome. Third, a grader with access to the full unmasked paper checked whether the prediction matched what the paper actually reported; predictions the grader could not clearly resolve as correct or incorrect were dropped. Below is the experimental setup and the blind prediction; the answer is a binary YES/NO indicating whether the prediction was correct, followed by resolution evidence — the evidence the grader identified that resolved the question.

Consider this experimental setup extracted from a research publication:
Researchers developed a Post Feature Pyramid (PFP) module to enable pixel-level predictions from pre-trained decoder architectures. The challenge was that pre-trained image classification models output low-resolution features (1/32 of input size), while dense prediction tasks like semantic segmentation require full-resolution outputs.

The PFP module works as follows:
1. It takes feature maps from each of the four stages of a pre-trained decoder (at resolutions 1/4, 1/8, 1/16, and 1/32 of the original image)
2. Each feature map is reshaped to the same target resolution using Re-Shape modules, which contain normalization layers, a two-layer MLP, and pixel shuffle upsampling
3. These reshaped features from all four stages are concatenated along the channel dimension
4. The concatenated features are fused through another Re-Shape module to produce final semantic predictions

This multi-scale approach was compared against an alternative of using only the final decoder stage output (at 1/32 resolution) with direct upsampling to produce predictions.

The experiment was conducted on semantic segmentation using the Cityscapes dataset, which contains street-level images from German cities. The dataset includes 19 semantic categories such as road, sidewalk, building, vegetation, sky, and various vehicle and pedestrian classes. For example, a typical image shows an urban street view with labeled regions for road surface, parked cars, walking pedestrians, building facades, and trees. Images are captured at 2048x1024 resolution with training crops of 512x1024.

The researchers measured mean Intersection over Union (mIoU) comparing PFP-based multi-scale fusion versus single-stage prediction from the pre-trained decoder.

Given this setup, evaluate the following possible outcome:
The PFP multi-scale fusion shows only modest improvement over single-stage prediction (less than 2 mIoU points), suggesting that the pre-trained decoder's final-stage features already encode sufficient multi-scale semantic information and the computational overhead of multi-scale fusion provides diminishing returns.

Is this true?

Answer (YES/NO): YES